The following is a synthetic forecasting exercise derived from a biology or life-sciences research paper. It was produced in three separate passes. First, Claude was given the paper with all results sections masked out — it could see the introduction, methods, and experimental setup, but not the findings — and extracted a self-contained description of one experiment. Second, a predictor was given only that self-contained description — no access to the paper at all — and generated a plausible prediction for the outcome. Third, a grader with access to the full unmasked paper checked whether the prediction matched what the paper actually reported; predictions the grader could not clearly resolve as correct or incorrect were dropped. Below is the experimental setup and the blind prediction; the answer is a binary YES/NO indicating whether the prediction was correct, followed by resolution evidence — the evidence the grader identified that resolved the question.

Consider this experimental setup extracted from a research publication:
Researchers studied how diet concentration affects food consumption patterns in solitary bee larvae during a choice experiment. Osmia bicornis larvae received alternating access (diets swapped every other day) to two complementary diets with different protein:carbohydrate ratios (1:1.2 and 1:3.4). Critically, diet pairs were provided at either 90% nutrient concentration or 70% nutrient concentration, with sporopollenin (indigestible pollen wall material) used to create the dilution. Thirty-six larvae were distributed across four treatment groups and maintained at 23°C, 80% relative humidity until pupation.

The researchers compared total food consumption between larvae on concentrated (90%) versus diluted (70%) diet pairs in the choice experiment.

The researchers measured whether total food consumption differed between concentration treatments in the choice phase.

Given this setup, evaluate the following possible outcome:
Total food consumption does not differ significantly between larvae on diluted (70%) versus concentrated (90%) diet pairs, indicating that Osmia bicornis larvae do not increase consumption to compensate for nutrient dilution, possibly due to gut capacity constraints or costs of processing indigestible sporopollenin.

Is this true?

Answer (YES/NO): YES